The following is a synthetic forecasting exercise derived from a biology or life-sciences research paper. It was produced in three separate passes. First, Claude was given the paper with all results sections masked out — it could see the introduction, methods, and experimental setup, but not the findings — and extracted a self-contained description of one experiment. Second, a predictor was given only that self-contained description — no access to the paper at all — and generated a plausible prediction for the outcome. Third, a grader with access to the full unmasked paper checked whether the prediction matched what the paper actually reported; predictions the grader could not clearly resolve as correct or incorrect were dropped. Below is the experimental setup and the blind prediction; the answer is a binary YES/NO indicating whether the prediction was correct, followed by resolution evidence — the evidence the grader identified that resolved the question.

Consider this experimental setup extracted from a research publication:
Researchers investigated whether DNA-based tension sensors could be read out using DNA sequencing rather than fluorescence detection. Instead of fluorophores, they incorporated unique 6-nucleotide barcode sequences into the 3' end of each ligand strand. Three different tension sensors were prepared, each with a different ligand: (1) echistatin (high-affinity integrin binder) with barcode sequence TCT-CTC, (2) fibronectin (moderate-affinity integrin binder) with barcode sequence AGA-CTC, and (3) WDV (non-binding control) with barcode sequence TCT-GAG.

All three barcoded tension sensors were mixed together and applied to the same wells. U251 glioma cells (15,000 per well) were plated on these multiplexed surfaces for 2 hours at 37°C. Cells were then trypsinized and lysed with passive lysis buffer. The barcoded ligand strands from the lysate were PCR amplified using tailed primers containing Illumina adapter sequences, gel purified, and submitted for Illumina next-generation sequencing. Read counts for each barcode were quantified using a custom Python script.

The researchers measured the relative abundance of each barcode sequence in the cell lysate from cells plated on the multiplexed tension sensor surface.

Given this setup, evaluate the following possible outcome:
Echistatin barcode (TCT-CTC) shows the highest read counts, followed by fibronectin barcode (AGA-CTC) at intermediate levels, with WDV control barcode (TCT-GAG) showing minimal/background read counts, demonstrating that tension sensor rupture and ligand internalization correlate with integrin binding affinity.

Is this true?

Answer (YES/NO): NO